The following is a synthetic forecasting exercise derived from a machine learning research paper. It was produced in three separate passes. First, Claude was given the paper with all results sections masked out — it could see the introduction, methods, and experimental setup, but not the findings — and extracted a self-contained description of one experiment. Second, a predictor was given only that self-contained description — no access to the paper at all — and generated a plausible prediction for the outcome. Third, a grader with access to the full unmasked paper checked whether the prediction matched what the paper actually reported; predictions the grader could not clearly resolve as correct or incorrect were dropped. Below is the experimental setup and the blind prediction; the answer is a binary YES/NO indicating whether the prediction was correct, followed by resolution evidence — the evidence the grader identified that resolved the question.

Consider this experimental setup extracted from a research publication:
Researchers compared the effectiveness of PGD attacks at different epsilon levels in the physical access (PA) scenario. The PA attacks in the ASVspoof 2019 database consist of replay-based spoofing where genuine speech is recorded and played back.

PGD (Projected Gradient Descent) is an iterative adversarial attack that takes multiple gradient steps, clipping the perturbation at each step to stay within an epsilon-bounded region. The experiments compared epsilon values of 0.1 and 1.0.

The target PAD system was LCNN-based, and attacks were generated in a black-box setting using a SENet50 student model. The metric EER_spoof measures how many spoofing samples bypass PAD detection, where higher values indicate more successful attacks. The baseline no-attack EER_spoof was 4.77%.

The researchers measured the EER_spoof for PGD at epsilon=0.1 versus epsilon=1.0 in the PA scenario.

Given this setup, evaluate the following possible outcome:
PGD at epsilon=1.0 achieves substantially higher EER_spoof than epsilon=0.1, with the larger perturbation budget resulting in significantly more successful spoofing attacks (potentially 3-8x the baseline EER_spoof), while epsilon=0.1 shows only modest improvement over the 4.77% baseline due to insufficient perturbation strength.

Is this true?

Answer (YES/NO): NO